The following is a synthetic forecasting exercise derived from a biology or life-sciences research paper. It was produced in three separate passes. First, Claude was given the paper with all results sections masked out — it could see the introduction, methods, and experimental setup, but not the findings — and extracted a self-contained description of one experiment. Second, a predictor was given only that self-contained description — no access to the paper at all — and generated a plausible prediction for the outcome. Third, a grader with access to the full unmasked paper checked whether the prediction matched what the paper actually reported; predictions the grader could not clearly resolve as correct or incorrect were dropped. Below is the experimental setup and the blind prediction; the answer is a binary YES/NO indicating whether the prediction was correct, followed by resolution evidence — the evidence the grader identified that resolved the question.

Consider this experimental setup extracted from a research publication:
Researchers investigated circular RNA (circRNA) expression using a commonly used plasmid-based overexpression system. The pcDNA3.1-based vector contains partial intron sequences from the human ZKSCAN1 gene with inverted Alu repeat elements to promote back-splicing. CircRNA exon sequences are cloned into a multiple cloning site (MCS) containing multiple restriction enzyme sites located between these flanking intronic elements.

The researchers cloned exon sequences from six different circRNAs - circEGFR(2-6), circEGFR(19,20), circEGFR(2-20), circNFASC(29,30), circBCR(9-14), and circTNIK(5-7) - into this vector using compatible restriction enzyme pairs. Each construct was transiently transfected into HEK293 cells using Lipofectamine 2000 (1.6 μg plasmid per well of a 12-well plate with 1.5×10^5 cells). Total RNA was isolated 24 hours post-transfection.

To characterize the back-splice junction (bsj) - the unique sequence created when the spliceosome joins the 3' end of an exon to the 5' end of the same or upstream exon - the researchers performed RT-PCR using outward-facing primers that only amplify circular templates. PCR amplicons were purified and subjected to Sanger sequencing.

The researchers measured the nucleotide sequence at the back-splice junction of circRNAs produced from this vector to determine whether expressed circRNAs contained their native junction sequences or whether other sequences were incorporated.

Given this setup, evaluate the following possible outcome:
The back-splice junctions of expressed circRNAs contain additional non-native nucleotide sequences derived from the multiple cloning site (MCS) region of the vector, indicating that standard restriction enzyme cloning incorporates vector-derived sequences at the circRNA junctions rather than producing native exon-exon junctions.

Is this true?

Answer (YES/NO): YES